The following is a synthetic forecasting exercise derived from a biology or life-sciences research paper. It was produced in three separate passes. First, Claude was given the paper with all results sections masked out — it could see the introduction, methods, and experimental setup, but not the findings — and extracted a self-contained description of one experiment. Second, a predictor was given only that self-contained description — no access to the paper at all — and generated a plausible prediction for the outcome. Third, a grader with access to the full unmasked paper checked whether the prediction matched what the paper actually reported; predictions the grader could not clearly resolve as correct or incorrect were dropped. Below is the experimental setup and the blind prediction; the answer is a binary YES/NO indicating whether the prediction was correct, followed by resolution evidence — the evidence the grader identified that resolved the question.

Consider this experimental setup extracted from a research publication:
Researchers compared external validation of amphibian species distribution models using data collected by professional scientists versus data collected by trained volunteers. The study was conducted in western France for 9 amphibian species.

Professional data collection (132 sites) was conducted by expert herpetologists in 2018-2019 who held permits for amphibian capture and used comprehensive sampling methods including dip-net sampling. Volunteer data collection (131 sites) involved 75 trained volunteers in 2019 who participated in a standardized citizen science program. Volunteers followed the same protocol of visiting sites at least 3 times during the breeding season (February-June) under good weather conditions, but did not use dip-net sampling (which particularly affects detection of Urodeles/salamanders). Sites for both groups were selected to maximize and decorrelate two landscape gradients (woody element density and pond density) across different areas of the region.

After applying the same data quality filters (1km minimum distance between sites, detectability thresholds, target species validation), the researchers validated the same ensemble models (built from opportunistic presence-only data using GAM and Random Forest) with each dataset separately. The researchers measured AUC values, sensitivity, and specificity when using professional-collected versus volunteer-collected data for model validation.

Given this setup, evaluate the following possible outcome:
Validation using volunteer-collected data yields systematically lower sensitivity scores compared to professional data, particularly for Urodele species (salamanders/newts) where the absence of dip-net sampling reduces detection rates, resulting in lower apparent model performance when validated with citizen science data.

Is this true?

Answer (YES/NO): NO